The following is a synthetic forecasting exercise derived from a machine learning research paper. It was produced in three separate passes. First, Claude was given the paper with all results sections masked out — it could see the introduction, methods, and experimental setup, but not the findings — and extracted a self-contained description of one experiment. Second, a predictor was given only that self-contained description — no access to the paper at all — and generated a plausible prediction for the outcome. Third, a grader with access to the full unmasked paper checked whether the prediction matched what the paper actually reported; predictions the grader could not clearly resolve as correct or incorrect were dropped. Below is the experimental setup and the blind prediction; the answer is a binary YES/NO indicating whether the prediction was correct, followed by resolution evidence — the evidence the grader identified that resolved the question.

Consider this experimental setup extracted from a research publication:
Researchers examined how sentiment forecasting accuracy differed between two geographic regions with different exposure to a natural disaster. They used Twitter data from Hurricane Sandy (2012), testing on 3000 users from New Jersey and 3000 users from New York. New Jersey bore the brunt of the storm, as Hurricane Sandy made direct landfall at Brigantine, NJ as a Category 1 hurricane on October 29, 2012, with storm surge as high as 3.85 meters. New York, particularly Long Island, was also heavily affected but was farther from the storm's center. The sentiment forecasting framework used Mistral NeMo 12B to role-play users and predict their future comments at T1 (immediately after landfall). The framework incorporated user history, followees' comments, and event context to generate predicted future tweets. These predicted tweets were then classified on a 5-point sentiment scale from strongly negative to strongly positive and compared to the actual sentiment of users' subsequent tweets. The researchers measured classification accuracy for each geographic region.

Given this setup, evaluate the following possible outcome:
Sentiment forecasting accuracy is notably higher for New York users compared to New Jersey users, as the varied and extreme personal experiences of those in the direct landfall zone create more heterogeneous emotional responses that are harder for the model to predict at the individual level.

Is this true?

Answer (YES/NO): YES